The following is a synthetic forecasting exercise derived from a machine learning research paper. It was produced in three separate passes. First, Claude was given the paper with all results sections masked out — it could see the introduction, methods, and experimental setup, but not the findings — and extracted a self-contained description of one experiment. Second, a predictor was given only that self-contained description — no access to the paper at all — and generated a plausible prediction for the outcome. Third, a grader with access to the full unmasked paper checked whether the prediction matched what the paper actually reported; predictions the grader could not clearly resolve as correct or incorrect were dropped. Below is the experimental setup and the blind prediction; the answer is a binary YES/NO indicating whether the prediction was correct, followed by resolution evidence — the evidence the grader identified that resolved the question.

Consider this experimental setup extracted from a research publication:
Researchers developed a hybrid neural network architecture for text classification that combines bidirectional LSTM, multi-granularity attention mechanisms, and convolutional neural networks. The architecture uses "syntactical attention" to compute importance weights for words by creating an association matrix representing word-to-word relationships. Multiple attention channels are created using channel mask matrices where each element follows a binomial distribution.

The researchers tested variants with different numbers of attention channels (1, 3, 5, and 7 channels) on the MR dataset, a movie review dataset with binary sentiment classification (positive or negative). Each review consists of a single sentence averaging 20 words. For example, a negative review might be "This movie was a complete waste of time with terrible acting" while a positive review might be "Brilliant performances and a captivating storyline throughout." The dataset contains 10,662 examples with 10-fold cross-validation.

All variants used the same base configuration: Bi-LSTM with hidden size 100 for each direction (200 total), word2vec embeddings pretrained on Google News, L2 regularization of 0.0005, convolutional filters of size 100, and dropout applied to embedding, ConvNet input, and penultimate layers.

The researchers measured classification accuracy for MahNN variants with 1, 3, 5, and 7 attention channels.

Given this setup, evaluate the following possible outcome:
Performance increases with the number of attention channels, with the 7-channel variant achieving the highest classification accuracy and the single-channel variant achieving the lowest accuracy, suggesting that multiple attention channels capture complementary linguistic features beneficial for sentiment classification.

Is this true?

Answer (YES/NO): NO